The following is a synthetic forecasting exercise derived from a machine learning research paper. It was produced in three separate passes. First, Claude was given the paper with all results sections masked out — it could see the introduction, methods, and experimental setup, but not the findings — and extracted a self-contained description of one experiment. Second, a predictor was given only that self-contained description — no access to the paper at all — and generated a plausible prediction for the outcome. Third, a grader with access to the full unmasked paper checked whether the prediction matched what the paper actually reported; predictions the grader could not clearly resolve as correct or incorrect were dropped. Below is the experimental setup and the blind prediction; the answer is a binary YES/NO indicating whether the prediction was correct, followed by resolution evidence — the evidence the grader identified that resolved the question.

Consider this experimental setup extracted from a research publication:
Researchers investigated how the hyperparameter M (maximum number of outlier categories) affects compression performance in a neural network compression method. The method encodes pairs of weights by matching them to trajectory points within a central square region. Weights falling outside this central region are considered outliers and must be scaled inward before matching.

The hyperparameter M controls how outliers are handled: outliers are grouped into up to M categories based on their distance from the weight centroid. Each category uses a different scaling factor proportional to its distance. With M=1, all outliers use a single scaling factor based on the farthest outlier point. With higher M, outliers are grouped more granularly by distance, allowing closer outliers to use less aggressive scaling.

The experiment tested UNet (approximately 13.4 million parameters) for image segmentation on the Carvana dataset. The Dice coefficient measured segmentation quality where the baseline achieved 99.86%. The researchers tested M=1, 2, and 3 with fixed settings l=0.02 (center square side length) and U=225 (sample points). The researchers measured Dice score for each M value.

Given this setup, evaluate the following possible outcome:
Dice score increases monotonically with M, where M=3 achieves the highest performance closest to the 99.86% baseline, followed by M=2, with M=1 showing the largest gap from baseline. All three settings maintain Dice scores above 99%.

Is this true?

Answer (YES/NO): NO